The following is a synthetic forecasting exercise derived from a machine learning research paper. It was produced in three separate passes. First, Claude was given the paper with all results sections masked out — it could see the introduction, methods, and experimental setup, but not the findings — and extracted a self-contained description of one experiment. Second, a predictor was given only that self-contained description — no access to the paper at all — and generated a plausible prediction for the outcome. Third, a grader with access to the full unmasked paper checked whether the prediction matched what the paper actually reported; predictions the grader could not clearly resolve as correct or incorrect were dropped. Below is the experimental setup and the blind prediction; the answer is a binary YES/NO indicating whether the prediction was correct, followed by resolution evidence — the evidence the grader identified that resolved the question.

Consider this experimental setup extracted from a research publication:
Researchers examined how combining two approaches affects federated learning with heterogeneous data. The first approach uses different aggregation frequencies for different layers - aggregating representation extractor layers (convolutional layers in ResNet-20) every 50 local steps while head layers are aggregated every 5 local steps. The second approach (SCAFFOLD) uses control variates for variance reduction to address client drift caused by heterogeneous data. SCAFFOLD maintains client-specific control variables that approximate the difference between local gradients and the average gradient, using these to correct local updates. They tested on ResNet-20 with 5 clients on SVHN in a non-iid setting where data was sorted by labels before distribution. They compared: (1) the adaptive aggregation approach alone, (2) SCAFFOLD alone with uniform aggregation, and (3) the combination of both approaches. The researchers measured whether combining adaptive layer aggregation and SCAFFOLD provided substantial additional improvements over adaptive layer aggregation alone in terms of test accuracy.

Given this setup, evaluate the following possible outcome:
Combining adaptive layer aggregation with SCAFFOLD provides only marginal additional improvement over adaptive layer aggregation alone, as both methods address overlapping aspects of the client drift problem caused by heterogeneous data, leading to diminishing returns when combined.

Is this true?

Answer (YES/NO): YES